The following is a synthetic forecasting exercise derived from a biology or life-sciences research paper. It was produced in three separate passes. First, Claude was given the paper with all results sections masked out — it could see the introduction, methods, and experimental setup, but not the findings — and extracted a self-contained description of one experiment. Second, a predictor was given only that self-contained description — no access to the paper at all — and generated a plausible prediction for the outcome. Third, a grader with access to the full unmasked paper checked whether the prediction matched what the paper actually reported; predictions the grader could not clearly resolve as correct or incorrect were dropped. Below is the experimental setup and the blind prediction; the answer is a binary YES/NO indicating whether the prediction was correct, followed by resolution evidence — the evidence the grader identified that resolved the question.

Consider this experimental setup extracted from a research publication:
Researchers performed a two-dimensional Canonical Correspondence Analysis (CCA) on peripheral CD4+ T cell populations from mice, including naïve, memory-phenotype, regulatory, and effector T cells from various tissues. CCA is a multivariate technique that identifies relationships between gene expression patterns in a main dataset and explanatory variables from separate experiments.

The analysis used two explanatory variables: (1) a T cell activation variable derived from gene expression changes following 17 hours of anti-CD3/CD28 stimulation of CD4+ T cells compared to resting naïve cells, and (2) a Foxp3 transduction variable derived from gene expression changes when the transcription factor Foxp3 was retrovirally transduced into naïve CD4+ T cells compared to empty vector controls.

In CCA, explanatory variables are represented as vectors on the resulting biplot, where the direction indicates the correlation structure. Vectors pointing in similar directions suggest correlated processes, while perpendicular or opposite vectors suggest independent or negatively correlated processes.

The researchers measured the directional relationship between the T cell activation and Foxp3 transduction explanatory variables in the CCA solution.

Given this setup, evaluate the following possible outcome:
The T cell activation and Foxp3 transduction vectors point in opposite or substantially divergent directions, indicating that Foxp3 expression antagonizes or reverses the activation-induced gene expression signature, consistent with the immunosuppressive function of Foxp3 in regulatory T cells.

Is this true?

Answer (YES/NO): NO